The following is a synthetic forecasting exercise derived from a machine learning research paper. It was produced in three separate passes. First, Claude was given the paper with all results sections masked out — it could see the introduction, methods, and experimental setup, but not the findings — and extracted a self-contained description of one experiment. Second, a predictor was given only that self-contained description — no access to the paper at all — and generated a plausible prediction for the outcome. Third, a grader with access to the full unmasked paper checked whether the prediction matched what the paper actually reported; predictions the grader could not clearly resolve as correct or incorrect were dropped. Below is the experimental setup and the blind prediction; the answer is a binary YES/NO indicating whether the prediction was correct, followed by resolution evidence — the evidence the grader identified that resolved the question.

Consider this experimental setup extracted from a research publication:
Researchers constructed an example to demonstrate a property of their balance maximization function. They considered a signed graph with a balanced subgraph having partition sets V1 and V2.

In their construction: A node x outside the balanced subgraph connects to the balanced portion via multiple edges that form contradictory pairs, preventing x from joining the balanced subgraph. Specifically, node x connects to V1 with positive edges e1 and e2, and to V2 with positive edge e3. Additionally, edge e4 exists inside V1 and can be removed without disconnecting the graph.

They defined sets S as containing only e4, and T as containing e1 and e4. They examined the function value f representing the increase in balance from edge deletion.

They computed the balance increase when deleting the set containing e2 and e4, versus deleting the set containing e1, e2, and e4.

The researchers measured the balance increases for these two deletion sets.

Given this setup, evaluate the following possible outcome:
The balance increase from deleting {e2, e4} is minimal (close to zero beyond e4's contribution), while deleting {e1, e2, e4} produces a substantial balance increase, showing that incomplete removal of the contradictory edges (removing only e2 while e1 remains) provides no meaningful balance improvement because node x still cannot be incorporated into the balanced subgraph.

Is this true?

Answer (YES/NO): YES